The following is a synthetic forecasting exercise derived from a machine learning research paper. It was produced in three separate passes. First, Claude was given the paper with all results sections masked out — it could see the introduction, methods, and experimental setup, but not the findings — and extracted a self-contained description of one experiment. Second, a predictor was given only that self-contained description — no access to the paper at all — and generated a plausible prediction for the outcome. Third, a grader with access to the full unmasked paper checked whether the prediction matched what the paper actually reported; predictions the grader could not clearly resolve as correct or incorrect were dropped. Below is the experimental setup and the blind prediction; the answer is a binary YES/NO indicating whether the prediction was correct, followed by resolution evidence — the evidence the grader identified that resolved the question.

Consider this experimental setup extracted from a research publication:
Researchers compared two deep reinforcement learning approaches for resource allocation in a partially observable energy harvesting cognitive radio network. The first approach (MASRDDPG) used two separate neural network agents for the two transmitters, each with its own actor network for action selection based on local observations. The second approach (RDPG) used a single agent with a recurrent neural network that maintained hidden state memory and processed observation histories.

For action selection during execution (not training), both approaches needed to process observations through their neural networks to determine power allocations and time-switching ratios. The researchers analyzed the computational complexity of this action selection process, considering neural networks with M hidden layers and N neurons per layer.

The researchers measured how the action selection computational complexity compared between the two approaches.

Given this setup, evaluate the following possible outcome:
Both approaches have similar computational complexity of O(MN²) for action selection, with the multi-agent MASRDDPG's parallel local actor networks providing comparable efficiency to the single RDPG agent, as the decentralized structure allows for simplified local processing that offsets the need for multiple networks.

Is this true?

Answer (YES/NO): NO